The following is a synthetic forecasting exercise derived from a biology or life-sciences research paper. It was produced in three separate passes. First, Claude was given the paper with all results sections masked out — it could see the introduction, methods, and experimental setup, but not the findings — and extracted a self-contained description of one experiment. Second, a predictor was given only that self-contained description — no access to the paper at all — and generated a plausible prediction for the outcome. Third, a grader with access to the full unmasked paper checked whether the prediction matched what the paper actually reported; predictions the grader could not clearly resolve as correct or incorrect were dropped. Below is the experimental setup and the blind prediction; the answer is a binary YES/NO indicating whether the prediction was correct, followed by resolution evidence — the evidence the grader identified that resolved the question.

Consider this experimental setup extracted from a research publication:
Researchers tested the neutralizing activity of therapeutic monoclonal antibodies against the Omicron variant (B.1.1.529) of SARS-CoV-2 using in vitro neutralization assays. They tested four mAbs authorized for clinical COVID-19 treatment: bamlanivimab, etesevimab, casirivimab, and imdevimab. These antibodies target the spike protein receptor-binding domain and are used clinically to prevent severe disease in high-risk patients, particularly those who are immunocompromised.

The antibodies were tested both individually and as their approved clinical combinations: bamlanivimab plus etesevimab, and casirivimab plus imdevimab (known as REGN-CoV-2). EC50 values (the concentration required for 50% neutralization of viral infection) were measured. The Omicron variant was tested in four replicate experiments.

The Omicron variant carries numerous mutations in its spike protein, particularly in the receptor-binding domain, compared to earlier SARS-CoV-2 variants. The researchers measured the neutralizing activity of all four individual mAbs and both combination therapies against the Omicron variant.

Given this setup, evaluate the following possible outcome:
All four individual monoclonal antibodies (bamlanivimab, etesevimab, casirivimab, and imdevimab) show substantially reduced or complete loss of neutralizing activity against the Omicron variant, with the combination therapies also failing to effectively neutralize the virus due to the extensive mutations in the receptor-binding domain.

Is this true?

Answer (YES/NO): YES